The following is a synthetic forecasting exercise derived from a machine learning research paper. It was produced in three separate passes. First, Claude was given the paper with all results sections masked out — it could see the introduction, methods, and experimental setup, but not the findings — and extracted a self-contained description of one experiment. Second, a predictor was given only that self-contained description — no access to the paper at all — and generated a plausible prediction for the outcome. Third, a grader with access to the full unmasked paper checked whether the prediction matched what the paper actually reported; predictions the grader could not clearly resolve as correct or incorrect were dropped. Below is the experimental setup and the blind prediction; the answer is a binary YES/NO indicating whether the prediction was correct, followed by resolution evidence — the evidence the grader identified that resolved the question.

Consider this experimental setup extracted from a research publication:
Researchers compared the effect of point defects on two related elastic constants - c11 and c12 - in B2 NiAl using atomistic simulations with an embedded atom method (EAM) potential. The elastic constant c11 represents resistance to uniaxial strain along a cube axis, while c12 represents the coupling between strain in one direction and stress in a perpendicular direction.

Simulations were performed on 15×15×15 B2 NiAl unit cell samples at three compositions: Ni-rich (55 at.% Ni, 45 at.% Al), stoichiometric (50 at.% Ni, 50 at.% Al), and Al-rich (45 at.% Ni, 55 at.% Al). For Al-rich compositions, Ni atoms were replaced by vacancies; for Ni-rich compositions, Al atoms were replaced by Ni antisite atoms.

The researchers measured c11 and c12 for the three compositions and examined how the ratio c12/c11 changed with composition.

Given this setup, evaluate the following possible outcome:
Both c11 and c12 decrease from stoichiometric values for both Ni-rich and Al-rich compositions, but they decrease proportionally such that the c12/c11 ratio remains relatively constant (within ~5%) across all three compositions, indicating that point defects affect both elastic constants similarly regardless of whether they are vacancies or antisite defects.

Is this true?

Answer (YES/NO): NO